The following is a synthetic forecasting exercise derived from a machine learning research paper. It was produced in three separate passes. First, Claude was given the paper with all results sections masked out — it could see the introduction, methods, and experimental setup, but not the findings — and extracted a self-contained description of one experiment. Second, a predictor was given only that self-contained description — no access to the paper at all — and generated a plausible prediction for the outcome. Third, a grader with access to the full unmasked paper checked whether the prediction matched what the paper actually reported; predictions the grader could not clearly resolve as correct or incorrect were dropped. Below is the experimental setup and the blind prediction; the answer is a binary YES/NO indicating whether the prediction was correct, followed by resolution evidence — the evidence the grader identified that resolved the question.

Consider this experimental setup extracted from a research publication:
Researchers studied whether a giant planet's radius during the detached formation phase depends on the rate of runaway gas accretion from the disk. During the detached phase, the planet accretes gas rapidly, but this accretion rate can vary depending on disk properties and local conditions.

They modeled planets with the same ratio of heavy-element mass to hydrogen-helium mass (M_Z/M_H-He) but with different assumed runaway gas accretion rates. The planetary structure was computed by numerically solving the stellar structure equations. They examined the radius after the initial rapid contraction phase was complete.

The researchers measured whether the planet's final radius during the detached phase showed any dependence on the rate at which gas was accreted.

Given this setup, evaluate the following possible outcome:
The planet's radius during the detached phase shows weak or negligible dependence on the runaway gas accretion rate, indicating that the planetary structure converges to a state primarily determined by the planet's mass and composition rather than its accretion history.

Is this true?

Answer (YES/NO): YES